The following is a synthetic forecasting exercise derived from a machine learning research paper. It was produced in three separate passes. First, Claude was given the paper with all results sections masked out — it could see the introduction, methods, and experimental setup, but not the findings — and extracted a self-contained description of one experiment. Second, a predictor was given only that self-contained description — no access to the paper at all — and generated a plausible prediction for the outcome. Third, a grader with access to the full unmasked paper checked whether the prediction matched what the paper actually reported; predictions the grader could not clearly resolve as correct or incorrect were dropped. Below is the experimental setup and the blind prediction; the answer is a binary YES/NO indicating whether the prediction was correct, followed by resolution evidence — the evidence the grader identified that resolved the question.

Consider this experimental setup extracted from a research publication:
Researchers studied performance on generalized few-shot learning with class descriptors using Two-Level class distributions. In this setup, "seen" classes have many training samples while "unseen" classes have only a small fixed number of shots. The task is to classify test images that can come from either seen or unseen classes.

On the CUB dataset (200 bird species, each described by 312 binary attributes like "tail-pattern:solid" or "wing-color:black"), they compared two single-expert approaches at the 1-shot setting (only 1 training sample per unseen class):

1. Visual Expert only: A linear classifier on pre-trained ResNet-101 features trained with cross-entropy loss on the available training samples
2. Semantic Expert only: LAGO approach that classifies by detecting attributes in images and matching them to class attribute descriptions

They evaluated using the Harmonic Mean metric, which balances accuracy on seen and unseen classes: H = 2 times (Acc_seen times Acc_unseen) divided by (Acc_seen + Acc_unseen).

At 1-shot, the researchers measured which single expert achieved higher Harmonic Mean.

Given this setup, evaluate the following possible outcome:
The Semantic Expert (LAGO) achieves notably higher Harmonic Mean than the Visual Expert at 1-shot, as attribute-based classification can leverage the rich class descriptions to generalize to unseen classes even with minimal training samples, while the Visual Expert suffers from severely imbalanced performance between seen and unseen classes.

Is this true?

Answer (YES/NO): YES